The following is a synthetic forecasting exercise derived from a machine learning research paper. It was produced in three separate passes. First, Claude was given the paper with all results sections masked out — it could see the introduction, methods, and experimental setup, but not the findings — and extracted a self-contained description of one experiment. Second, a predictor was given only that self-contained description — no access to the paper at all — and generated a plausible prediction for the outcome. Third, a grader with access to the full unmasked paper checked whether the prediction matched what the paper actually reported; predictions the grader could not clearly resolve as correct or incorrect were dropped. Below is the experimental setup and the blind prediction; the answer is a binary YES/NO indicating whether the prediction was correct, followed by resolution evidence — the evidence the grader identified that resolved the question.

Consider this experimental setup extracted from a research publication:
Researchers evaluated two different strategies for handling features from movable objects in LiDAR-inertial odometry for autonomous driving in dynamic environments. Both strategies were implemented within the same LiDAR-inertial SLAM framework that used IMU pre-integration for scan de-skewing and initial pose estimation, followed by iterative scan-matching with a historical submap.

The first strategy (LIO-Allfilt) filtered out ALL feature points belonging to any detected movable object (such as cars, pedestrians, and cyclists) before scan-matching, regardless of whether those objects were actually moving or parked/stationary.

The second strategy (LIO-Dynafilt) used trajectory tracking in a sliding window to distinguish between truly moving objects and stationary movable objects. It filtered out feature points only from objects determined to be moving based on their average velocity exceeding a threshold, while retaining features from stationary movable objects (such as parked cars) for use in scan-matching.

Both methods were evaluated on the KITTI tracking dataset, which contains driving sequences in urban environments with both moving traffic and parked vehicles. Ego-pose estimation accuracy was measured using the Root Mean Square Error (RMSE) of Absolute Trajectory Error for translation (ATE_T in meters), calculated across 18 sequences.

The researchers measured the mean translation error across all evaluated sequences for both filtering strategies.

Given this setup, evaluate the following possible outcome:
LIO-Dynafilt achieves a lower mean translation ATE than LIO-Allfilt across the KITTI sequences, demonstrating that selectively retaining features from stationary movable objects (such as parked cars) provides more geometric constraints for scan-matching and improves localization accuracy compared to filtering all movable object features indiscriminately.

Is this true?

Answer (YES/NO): YES